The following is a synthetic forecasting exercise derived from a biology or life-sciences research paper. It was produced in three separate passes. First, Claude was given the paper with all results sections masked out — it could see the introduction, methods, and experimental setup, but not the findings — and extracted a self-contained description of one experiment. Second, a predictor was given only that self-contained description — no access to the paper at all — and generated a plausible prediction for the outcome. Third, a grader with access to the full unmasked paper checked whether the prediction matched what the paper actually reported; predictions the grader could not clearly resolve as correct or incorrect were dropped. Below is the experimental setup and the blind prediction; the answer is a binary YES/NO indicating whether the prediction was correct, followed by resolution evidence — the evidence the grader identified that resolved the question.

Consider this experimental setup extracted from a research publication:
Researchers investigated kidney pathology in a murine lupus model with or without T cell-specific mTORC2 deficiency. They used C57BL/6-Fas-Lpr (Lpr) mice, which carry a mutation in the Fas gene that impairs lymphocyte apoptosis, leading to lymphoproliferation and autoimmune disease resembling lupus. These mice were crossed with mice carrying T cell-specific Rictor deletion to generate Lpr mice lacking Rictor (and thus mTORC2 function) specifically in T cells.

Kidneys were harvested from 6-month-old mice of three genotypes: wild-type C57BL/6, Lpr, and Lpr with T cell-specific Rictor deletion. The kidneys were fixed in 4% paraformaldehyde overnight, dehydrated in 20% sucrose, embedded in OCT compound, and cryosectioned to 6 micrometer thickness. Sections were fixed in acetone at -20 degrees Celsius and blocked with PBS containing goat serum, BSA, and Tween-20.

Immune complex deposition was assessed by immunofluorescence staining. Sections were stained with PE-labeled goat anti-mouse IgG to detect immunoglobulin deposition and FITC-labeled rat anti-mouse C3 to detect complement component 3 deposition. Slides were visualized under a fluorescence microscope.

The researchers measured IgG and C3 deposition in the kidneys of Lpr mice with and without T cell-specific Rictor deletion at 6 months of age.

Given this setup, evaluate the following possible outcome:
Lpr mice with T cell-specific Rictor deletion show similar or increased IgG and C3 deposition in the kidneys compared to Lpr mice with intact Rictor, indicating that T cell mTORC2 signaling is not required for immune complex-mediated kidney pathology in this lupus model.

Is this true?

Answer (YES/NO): NO